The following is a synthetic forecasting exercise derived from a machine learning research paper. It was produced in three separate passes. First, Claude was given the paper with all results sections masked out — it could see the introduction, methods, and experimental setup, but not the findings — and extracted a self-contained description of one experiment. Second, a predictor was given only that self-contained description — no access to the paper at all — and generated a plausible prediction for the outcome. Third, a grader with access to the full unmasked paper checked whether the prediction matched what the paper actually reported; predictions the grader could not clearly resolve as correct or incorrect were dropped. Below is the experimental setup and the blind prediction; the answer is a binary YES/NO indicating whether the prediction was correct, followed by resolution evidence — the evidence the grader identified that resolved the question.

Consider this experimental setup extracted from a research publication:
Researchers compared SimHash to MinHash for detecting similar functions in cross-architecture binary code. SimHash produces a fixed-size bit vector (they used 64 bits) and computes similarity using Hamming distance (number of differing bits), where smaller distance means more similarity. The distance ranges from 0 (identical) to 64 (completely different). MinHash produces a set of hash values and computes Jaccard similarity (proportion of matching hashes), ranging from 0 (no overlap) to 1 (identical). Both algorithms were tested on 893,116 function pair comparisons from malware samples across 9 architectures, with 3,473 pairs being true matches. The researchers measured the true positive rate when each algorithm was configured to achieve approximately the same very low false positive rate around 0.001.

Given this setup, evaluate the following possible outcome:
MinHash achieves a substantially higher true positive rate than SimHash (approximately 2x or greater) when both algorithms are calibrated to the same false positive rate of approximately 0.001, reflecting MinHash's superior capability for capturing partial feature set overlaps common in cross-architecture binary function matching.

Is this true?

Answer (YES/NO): NO